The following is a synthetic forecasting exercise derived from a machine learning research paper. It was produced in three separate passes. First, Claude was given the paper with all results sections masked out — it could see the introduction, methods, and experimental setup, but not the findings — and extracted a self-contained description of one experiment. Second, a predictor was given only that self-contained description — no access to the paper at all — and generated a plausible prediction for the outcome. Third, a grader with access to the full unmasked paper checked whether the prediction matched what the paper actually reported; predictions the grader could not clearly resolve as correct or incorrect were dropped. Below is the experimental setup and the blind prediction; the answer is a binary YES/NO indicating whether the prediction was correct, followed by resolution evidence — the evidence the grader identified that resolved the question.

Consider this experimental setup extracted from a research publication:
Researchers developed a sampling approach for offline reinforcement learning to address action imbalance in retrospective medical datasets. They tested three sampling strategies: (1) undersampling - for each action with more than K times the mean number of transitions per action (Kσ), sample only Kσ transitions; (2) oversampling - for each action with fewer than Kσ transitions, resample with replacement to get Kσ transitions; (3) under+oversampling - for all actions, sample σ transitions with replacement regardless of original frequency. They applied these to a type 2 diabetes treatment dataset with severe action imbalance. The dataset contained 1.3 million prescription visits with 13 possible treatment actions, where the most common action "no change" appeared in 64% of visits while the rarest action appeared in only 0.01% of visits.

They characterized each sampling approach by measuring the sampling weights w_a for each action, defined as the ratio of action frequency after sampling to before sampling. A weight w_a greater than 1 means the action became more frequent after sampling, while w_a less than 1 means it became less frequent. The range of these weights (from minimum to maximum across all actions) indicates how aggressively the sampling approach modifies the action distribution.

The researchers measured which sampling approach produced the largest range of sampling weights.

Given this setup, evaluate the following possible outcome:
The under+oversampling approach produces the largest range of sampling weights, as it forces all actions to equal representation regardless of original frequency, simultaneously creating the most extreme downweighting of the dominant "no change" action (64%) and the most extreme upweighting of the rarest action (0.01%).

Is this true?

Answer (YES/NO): YES